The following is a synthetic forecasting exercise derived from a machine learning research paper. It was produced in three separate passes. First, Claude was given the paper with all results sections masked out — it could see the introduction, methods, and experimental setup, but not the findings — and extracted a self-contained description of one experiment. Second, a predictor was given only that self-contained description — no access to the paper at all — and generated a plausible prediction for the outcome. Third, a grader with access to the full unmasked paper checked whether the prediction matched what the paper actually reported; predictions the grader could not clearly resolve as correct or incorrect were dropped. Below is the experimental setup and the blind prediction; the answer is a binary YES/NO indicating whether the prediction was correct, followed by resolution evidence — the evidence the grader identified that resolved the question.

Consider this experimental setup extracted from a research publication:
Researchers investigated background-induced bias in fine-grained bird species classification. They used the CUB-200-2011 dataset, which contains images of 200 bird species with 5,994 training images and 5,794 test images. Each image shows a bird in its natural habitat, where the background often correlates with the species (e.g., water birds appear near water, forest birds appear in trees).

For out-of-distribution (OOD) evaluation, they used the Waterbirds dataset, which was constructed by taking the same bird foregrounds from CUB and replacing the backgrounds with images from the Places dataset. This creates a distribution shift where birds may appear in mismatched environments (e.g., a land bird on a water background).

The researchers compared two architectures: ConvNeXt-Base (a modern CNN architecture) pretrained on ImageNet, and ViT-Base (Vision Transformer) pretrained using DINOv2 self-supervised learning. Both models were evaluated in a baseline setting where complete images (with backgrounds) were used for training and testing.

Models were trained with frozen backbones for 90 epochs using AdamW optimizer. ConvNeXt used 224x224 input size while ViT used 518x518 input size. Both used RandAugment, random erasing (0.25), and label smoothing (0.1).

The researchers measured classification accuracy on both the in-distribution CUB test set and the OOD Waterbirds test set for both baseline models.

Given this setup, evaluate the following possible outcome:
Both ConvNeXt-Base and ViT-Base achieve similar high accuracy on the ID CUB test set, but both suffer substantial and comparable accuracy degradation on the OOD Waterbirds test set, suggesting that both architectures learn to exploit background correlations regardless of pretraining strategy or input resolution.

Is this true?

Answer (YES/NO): NO